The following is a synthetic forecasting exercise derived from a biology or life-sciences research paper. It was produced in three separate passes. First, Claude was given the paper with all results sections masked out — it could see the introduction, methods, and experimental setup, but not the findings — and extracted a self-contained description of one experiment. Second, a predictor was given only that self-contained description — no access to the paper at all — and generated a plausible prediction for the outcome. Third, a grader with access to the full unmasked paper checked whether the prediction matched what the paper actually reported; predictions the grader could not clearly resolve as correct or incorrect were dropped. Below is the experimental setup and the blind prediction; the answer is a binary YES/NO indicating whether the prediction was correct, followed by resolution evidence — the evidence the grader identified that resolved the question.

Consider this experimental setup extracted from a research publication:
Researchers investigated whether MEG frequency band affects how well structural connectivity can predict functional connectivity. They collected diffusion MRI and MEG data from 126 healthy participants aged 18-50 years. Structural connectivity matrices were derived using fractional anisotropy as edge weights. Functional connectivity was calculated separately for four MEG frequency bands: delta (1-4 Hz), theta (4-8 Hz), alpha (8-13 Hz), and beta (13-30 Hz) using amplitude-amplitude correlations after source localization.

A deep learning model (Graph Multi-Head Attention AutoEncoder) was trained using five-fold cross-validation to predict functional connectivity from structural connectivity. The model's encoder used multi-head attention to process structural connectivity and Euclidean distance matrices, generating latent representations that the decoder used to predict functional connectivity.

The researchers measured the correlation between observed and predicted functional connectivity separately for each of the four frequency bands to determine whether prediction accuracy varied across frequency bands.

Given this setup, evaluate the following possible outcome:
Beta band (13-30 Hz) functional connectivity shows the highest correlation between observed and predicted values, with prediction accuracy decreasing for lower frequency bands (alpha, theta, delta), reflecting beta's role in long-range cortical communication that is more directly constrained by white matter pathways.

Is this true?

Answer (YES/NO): NO